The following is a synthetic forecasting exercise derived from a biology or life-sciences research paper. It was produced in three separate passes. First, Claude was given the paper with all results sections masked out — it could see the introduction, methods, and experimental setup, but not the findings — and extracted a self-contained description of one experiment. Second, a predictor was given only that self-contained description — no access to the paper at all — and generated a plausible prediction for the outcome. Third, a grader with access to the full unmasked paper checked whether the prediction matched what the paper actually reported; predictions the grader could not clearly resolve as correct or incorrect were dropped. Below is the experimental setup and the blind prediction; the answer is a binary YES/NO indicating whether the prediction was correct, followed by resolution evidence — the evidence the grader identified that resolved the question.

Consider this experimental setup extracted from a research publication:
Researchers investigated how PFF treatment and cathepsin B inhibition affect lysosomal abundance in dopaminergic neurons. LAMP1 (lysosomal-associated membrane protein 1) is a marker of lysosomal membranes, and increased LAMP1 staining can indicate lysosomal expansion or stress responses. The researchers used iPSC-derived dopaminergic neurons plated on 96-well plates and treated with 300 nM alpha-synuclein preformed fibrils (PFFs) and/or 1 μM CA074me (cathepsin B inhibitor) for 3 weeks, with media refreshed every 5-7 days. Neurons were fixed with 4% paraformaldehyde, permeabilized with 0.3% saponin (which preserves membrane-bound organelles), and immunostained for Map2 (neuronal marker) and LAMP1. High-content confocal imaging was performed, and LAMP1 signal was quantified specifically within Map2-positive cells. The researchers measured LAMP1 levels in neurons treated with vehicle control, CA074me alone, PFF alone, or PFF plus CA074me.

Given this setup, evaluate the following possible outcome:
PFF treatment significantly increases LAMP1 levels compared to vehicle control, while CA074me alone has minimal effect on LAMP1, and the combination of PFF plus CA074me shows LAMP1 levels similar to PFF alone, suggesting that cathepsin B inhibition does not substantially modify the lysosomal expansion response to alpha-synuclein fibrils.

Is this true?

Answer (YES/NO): NO